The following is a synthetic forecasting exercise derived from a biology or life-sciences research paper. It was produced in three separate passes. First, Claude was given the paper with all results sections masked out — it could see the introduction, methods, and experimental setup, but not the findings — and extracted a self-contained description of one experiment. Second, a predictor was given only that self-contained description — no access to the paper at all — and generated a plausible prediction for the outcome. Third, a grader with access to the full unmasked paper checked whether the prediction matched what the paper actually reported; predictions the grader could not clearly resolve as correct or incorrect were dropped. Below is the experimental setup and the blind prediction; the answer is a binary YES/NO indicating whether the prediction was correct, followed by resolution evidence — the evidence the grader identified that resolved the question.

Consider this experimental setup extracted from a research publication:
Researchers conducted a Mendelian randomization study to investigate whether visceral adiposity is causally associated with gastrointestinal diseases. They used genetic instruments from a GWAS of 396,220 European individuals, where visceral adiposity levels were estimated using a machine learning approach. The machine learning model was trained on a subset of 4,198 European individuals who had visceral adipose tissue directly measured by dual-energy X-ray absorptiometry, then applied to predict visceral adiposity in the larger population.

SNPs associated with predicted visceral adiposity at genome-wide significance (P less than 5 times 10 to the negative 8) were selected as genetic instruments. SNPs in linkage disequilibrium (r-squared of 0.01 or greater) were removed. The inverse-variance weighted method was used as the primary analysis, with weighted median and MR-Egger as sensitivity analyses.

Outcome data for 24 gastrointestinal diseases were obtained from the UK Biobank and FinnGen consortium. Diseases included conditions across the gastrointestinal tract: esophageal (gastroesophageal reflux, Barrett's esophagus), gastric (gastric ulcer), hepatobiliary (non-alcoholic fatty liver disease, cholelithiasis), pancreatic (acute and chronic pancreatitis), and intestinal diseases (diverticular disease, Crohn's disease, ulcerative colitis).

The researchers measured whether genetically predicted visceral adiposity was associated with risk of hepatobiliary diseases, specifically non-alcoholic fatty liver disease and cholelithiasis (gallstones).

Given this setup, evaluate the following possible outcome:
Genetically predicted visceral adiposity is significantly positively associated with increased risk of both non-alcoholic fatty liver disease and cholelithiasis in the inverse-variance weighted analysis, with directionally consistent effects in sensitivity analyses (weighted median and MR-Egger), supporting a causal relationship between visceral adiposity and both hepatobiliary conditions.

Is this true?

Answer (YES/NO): YES